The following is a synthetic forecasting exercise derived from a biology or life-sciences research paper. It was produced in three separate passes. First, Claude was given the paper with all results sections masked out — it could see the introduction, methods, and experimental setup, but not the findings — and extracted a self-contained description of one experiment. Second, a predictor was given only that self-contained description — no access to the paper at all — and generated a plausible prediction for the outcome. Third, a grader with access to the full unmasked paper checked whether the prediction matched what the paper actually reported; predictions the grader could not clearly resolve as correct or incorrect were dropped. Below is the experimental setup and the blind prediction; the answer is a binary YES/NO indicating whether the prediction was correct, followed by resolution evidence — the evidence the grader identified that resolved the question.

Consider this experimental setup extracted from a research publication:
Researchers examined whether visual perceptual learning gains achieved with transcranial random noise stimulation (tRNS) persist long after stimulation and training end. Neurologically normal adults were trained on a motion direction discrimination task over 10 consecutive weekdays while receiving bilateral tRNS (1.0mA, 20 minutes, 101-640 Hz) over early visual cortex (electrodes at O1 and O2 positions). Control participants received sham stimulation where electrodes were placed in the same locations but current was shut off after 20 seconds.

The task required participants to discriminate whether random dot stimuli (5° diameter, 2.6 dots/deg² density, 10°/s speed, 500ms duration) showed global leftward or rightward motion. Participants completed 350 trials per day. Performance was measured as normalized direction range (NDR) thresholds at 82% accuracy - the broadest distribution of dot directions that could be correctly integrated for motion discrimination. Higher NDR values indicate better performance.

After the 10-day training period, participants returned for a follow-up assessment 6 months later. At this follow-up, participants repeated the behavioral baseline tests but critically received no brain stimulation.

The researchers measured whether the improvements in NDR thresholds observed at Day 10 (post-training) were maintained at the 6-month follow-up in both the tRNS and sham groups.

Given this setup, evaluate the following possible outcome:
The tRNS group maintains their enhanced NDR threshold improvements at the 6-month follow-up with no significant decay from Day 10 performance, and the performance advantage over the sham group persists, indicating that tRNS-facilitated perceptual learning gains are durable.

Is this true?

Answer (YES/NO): YES